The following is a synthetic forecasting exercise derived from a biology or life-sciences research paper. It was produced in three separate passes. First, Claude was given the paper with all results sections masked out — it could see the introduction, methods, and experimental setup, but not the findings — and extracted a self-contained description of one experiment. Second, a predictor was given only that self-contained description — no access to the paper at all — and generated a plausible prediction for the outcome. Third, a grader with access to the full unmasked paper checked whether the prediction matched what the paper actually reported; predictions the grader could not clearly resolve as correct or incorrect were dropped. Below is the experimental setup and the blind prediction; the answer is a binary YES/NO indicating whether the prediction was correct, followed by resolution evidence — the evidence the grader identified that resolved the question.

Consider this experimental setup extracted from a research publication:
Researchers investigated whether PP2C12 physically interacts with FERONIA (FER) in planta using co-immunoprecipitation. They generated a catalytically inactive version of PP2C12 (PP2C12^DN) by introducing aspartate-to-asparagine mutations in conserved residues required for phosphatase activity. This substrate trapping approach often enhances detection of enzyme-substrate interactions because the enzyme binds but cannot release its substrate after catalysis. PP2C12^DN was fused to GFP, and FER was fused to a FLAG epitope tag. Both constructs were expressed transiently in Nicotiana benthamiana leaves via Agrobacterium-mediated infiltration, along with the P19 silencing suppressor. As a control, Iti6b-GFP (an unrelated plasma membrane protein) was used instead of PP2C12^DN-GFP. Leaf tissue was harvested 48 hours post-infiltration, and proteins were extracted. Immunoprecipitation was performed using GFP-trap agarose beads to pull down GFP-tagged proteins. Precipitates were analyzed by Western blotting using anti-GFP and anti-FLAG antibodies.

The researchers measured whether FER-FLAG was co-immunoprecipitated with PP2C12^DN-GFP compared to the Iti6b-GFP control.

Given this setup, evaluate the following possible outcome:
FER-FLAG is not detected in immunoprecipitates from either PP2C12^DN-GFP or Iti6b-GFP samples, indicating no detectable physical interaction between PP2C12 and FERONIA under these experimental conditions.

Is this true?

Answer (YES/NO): NO